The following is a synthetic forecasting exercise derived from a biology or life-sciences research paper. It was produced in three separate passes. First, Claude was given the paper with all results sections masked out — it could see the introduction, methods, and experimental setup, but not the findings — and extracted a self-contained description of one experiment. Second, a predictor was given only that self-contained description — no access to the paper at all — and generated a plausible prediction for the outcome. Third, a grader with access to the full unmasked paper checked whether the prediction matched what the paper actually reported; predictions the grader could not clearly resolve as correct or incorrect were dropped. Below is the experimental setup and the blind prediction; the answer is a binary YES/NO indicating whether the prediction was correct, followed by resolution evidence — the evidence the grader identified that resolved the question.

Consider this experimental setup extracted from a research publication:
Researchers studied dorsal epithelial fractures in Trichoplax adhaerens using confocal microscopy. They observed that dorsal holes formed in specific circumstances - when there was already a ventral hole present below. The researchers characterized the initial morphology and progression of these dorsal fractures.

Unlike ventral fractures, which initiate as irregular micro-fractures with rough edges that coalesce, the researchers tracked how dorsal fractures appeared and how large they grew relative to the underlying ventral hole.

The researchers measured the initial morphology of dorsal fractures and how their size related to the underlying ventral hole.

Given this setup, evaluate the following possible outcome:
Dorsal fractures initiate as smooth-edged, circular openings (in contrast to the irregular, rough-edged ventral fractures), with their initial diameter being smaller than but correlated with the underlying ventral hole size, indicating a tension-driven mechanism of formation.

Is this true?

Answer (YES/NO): YES